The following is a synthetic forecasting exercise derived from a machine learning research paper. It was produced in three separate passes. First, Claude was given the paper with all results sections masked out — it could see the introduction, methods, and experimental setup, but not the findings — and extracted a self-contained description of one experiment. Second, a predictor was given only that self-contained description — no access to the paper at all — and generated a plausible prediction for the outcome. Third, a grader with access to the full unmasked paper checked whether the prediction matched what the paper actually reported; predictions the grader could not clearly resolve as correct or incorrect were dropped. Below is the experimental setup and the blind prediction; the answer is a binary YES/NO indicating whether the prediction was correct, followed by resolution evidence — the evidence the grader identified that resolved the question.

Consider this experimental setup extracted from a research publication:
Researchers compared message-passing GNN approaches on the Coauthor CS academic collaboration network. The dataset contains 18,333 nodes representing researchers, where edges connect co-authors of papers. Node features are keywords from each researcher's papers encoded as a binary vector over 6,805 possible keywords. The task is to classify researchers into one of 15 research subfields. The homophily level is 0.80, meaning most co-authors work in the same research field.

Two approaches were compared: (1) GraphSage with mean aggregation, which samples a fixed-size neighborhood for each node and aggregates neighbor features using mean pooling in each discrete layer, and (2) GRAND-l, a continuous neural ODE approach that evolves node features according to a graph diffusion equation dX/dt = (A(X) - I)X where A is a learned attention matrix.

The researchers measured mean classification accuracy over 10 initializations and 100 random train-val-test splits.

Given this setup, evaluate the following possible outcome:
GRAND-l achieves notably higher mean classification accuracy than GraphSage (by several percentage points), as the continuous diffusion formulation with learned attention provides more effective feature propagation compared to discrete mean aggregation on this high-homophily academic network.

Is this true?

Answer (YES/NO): NO